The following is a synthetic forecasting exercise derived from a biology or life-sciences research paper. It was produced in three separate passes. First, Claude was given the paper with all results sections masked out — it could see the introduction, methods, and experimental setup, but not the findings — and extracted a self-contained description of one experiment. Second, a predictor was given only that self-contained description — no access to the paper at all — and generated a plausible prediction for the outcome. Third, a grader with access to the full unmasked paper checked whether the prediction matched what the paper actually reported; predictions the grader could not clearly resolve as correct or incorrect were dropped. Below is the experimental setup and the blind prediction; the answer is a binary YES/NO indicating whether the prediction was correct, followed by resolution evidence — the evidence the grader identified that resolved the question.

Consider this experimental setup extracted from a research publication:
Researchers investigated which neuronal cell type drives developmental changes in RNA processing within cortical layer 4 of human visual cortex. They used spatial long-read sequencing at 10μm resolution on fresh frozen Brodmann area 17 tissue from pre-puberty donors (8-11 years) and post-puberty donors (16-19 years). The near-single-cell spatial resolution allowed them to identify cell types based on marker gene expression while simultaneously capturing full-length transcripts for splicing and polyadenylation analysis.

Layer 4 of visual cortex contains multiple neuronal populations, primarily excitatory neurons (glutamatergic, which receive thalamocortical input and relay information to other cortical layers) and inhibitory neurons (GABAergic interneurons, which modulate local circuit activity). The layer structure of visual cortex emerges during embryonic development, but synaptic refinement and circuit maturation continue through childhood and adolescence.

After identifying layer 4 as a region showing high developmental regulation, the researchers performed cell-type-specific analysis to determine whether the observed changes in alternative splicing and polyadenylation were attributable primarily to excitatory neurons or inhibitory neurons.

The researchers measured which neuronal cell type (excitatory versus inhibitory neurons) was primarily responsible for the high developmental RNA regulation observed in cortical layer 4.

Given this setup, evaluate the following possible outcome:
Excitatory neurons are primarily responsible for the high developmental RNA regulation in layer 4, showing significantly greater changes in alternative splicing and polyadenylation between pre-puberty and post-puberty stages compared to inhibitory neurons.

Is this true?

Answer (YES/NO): YES